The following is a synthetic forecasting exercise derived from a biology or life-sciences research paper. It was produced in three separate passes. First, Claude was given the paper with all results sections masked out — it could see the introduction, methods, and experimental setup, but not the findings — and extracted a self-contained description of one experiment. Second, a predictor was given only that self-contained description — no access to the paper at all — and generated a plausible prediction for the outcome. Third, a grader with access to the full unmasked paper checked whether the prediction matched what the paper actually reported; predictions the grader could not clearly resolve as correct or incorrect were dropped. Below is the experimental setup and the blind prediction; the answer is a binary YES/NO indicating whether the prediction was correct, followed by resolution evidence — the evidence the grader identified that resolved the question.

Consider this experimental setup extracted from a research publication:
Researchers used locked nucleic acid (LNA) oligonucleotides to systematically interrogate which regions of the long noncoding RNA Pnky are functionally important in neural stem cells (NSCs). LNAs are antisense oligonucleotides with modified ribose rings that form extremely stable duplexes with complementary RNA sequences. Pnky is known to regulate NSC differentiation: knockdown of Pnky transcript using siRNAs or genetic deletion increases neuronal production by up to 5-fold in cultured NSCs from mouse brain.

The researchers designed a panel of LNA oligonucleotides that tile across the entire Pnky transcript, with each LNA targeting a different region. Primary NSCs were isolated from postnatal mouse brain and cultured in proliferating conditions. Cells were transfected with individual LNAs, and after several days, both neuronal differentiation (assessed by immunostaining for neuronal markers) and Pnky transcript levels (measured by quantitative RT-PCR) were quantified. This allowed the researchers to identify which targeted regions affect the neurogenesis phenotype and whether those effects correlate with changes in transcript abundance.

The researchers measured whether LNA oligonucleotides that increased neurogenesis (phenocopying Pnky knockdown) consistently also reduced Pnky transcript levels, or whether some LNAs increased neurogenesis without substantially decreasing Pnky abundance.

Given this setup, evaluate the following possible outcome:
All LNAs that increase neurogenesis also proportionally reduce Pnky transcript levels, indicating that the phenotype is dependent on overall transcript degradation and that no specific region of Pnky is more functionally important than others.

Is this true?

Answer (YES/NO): NO